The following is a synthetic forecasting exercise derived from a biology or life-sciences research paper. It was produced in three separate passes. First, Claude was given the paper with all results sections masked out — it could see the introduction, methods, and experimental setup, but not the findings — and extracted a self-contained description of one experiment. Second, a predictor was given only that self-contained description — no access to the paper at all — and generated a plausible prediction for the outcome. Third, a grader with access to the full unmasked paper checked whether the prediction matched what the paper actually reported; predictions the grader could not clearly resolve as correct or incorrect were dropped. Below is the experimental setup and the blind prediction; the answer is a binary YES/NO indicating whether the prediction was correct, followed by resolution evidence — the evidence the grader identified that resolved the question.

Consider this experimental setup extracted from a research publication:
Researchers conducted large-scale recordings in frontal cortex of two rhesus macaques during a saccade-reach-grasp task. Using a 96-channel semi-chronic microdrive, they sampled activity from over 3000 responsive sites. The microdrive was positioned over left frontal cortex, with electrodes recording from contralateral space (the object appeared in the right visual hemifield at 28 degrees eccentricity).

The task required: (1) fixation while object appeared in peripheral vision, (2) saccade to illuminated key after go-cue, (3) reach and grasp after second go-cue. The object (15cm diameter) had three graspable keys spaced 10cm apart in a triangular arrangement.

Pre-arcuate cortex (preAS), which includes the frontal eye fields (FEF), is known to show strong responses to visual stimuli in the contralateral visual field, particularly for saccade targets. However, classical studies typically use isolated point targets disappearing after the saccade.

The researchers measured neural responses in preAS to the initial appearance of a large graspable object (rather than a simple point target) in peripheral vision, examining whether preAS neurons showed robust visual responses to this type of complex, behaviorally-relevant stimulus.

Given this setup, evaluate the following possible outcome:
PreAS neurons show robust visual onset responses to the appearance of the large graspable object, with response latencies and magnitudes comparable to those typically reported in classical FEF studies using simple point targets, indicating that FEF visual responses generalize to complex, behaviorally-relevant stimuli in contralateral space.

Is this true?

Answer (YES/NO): YES